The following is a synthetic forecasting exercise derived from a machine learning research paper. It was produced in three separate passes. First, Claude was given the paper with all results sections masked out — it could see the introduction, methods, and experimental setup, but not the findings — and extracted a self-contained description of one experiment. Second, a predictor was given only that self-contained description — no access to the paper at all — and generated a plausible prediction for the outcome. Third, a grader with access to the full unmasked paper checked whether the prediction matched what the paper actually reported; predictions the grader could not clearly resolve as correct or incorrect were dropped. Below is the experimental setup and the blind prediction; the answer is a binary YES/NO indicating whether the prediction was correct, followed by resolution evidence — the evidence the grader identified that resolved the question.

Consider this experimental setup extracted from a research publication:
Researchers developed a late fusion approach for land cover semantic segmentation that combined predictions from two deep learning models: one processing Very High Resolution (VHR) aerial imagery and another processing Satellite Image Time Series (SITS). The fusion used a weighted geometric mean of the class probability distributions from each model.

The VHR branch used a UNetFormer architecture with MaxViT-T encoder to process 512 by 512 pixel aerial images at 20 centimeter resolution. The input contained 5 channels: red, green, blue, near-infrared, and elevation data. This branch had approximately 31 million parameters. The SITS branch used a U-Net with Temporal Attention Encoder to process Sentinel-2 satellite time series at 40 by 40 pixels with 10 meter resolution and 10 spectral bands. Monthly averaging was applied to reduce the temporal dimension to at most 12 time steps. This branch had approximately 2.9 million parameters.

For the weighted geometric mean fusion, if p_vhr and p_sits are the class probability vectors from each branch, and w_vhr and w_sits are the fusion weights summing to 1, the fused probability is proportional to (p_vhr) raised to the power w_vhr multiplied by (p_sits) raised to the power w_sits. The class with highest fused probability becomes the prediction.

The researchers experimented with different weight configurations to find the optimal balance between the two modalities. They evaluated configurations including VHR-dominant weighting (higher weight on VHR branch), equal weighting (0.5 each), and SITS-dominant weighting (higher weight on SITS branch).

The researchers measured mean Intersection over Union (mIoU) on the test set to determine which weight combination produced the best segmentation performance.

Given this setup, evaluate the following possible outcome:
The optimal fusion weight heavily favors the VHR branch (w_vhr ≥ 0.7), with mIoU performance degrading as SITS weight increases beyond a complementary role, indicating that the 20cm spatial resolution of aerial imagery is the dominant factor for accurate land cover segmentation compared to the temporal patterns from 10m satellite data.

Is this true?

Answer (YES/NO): YES